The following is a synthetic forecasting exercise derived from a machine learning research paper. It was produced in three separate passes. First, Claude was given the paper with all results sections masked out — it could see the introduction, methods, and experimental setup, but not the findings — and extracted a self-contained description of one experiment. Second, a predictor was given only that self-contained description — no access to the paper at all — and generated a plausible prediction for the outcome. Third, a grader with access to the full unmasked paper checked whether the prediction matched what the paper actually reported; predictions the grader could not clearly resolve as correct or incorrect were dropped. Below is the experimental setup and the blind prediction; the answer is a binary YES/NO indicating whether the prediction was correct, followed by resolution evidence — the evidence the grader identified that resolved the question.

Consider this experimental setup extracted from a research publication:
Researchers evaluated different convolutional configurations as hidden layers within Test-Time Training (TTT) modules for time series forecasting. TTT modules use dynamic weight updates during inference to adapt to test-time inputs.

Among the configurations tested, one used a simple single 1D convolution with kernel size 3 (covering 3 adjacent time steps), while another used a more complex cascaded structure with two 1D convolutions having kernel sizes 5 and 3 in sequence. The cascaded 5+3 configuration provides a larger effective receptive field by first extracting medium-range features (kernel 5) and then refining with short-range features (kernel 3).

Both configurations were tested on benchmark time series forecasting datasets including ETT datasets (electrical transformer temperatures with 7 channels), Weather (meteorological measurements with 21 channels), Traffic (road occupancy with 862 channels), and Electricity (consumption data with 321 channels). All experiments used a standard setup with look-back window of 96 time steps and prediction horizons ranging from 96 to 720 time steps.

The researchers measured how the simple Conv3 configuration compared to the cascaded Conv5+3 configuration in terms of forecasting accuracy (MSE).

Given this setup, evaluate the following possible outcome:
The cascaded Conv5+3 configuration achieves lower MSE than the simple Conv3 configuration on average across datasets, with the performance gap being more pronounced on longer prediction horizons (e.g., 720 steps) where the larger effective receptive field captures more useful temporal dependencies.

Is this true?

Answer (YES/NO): YES